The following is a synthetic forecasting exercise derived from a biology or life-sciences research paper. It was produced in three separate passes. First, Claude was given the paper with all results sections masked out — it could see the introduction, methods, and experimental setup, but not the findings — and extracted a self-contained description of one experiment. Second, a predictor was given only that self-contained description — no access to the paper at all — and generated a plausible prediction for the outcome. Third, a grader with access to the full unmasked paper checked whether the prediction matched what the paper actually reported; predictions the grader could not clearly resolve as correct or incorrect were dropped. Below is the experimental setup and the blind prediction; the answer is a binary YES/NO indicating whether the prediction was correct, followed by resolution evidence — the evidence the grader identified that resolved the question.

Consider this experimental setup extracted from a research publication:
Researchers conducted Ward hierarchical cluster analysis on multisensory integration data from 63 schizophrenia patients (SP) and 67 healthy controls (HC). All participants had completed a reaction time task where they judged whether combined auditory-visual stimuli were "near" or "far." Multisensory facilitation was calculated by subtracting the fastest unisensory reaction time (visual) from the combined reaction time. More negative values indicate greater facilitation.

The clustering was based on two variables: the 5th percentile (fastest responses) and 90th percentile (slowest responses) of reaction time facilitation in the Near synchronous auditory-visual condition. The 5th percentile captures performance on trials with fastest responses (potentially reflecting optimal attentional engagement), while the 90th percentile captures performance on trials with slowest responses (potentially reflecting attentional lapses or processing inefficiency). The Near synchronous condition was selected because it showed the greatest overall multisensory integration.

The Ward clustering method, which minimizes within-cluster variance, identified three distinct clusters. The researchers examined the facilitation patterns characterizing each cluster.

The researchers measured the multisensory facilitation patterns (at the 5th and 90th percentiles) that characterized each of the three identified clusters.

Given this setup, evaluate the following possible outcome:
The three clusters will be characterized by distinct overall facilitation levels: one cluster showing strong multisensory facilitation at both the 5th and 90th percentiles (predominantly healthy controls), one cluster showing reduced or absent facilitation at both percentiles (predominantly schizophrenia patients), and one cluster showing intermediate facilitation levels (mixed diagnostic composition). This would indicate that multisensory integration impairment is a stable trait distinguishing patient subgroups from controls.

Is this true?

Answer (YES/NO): NO